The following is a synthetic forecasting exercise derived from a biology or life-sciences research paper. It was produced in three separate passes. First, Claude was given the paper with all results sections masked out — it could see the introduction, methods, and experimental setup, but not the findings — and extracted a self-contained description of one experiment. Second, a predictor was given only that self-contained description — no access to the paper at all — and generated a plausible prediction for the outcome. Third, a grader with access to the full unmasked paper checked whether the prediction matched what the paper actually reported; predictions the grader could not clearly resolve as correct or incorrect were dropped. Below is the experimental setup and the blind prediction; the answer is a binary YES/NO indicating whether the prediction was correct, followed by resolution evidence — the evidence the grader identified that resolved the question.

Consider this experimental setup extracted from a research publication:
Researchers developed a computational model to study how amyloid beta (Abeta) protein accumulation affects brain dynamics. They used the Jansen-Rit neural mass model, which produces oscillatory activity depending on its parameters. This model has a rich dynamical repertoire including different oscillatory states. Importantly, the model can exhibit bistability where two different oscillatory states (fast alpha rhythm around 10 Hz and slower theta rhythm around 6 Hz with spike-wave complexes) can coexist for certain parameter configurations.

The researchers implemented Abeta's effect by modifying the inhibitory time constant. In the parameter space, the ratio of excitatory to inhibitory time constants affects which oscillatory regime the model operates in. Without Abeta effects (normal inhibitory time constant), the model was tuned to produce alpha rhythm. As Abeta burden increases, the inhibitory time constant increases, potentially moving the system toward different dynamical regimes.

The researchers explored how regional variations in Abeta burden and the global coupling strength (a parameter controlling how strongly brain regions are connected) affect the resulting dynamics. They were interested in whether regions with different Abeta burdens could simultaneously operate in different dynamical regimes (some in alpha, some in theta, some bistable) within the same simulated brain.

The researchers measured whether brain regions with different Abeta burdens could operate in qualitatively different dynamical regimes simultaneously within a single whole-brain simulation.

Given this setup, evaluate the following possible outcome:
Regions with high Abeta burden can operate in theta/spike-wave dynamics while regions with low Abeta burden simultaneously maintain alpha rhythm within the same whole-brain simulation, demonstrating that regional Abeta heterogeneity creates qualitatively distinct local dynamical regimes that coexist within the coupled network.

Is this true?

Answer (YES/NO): YES